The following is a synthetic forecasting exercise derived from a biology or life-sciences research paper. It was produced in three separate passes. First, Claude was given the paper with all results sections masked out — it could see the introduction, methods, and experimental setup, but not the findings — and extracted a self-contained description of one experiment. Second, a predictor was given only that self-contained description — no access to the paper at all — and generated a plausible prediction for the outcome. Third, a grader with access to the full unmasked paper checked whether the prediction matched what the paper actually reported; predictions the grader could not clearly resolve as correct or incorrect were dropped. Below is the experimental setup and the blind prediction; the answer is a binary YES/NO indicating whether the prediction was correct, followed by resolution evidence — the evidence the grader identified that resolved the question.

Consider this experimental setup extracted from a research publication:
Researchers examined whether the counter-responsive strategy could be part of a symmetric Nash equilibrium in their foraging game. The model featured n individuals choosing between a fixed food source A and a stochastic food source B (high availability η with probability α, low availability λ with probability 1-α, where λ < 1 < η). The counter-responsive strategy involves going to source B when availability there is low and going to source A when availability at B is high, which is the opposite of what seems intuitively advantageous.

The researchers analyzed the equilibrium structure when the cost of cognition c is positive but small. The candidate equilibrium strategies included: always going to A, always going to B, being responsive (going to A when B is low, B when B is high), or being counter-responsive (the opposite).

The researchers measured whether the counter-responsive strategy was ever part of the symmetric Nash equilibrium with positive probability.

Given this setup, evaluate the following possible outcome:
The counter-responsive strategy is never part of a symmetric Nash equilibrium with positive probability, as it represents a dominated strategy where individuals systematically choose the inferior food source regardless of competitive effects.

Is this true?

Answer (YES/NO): YES